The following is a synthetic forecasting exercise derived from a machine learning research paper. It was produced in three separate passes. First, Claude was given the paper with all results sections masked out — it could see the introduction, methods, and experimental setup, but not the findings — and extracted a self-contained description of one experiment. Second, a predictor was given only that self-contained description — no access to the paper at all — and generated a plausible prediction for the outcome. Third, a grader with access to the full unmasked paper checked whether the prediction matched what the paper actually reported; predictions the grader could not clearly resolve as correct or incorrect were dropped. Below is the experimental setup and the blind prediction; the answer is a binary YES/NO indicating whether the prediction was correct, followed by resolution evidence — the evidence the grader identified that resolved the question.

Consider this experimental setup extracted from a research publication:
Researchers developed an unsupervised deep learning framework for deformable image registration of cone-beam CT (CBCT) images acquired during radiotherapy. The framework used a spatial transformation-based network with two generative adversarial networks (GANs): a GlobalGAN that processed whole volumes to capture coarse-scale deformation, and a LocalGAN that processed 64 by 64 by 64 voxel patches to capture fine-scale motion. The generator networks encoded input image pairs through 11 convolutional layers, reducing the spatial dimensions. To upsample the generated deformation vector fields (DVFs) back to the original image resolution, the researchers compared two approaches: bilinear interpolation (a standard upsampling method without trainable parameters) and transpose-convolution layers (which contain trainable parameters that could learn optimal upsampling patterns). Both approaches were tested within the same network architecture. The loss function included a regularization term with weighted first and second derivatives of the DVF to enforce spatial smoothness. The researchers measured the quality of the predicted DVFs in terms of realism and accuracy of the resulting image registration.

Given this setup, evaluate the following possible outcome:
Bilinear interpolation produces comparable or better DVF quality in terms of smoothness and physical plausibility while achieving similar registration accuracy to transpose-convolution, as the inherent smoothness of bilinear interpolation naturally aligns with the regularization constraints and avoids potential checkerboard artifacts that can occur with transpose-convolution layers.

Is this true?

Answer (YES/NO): NO